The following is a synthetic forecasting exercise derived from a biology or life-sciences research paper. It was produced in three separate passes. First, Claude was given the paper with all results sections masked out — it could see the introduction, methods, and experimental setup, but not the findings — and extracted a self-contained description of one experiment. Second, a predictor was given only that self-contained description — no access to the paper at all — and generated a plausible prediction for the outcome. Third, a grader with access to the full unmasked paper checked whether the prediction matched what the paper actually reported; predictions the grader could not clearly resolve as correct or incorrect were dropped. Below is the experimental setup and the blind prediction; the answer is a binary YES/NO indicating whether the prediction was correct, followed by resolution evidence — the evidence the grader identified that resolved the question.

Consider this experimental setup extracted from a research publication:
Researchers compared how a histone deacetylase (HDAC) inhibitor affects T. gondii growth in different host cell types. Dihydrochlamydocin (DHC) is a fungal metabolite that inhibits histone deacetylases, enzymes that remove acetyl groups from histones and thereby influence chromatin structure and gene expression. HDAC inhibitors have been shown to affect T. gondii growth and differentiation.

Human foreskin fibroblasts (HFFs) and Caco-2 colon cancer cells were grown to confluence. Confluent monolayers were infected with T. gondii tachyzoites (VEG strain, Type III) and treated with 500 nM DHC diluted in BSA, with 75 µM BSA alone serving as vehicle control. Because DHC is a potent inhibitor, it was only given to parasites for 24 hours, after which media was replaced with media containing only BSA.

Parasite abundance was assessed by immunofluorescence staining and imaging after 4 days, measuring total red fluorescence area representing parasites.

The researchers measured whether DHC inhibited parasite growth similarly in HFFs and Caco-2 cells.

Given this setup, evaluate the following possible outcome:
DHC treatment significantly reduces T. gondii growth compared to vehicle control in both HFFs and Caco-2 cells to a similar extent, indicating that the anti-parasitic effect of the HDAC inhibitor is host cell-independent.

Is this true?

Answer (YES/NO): YES